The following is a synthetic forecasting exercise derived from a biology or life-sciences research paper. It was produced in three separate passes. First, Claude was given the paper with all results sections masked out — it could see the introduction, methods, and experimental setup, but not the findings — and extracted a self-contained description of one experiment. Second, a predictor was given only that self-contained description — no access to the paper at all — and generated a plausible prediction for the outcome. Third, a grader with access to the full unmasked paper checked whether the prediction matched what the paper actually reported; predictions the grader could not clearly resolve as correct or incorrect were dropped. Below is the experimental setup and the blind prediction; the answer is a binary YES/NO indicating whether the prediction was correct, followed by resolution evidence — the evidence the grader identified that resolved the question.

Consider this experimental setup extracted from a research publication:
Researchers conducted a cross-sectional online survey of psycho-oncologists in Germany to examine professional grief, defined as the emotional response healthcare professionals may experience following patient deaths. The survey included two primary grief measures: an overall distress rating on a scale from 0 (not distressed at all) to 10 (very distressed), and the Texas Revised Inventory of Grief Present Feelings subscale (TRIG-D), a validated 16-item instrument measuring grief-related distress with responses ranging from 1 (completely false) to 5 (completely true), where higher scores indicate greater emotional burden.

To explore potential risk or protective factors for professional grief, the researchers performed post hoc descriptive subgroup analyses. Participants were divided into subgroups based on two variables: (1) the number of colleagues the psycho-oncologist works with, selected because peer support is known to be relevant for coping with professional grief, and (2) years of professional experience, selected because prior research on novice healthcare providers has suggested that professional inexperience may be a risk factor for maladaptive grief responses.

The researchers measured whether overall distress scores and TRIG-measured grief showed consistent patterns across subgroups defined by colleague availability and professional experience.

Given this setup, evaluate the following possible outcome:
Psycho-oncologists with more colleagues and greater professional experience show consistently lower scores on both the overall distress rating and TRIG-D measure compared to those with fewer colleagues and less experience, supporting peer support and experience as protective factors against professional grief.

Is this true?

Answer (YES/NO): NO